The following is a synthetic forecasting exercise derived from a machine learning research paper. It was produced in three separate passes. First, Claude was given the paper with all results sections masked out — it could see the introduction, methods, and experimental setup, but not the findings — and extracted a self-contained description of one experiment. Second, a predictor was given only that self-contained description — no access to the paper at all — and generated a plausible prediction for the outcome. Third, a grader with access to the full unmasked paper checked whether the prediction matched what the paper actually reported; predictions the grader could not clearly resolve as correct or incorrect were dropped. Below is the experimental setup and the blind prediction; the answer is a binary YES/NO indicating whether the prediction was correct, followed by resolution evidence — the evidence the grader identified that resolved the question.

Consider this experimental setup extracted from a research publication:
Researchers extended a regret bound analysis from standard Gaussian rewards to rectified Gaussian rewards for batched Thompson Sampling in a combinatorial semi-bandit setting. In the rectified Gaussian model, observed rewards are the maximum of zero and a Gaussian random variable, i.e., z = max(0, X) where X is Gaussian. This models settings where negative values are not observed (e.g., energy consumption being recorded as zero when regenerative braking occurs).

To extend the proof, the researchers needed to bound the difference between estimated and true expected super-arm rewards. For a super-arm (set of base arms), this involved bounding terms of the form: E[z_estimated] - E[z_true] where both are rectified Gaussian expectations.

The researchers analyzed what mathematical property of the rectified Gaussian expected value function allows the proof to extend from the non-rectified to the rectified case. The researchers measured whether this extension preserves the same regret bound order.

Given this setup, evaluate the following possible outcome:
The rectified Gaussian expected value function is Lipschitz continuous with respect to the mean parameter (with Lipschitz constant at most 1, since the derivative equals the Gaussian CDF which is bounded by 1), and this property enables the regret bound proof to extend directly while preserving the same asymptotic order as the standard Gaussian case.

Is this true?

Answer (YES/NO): YES